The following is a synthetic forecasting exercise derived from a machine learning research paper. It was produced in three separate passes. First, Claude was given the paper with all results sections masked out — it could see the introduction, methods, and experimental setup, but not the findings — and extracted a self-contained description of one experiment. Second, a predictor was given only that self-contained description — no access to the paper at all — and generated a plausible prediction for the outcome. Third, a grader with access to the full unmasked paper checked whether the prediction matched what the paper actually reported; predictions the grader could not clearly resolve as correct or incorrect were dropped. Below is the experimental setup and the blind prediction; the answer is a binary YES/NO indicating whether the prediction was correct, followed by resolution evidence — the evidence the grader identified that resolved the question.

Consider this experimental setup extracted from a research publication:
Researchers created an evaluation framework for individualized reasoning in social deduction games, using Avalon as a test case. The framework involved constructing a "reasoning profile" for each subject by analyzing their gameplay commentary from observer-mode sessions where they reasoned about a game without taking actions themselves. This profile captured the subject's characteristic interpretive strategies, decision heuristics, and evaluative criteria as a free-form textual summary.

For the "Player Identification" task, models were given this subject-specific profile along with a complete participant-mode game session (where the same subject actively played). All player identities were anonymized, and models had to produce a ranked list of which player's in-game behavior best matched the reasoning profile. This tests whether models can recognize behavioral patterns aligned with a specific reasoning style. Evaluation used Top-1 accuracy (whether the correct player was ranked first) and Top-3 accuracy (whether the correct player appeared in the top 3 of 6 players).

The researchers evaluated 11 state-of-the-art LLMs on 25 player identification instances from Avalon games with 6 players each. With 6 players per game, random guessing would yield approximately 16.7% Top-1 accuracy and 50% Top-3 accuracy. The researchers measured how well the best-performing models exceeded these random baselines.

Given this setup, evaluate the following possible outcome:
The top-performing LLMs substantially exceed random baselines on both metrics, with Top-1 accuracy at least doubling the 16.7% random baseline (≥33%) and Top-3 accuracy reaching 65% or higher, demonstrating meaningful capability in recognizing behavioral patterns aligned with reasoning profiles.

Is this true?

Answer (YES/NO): NO